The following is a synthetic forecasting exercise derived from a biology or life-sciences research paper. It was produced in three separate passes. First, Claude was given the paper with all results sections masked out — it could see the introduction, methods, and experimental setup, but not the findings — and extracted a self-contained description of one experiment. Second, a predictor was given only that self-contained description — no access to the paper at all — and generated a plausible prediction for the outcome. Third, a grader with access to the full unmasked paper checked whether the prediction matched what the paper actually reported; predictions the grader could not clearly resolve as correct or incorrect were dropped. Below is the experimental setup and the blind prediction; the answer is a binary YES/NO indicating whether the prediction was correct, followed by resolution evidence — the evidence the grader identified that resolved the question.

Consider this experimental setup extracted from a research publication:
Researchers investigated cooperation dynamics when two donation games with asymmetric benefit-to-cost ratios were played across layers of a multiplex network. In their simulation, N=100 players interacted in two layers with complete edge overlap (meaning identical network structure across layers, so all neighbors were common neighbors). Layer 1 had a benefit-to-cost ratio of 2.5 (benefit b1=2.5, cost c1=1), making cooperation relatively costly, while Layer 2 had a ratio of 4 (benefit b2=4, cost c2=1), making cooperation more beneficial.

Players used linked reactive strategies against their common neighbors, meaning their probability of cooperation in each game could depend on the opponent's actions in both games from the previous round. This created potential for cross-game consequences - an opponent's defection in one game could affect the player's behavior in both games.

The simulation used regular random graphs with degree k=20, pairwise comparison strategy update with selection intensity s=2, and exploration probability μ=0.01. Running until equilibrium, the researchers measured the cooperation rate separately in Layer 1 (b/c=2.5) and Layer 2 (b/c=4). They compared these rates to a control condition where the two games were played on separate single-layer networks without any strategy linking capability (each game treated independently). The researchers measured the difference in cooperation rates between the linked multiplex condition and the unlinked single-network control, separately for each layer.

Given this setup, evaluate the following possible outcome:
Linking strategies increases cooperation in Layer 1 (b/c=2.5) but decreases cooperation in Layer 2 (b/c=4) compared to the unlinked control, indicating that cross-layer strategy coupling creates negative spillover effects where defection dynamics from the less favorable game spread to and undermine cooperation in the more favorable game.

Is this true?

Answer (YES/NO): NO